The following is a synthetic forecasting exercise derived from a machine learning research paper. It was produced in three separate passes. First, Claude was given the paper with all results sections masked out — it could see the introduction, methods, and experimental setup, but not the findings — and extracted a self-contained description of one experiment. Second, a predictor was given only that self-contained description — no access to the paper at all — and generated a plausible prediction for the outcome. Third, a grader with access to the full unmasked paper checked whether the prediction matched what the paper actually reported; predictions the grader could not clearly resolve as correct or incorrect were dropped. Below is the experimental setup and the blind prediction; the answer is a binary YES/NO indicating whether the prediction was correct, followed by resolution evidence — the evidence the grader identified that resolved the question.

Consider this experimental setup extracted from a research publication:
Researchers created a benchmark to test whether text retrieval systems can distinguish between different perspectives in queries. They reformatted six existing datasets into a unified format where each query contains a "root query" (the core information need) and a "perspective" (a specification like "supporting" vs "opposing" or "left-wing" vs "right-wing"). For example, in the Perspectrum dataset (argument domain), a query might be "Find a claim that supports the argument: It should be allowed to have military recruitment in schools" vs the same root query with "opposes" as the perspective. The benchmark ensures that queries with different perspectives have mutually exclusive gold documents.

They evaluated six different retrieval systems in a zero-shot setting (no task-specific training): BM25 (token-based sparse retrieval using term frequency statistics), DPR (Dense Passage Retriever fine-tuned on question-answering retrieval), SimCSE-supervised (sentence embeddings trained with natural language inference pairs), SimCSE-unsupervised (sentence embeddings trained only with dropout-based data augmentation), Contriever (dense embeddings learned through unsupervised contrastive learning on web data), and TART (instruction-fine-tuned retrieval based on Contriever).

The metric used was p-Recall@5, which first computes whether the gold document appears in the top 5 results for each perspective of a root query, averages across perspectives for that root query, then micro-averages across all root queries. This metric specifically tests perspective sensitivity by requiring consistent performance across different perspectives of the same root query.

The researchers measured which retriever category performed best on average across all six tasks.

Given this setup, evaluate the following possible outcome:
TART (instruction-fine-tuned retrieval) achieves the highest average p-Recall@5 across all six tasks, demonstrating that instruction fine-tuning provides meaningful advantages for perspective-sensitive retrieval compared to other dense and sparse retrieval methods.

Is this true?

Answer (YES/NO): NO